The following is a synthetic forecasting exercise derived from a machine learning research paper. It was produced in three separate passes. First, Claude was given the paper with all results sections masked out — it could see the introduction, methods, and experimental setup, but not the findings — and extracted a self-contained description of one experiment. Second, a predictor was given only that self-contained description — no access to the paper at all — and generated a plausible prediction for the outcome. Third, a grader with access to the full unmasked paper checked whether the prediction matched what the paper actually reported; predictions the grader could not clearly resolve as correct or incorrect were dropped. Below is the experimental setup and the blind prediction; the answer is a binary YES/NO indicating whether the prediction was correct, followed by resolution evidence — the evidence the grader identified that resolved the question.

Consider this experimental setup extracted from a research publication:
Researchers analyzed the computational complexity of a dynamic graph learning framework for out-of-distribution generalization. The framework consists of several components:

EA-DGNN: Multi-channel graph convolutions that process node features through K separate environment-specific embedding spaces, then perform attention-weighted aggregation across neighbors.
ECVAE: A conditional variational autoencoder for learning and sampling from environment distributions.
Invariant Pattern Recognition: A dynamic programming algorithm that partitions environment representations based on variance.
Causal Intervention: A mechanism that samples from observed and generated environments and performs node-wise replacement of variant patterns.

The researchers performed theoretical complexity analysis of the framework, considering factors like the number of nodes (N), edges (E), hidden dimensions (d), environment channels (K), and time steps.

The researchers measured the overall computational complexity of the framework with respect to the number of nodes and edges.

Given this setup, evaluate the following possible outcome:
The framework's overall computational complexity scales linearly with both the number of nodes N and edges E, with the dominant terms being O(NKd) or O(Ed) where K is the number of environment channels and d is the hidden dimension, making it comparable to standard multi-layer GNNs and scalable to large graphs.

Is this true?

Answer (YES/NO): NO